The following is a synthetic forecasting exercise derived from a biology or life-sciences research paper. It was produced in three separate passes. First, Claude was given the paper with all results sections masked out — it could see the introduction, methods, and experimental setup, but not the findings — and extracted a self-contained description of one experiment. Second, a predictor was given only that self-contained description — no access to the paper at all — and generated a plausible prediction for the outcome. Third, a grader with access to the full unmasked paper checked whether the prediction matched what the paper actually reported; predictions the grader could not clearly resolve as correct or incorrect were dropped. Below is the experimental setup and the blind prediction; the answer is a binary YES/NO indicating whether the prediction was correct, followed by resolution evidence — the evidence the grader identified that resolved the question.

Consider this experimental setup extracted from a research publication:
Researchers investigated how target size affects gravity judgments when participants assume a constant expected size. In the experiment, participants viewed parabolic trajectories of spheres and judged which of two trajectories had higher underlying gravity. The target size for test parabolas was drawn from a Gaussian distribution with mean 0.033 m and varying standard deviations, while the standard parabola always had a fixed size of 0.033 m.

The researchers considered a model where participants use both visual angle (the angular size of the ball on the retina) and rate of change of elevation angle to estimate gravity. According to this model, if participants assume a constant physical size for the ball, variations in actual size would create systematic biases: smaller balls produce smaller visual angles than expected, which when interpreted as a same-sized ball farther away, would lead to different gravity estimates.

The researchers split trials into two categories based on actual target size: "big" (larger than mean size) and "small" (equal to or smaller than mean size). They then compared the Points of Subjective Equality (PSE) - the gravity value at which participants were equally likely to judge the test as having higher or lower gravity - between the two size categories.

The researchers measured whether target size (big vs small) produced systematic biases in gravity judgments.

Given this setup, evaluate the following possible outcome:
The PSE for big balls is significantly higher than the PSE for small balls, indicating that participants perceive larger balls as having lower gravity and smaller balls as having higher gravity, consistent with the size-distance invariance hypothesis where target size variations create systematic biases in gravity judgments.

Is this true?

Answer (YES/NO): YES